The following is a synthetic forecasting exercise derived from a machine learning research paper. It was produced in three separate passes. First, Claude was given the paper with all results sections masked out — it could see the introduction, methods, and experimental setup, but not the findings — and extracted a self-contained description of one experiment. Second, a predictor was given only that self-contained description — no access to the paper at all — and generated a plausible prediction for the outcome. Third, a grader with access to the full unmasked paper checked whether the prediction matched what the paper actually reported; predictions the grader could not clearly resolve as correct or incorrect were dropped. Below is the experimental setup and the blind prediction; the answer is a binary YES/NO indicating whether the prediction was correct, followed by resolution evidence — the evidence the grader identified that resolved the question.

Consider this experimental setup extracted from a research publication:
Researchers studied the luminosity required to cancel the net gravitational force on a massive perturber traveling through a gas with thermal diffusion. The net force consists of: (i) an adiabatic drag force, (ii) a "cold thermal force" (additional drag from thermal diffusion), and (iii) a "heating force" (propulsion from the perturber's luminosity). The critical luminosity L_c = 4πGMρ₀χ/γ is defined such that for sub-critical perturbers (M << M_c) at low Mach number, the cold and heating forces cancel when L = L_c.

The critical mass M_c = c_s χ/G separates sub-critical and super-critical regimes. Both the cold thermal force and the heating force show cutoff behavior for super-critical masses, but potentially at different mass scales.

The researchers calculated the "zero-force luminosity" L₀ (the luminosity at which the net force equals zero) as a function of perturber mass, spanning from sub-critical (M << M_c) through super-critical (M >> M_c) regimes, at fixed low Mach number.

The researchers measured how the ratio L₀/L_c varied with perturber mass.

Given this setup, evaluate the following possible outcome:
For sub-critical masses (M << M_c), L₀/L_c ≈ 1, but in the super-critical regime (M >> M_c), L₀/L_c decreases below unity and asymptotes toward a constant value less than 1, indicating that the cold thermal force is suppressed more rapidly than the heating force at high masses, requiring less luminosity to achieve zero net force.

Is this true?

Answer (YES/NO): NO